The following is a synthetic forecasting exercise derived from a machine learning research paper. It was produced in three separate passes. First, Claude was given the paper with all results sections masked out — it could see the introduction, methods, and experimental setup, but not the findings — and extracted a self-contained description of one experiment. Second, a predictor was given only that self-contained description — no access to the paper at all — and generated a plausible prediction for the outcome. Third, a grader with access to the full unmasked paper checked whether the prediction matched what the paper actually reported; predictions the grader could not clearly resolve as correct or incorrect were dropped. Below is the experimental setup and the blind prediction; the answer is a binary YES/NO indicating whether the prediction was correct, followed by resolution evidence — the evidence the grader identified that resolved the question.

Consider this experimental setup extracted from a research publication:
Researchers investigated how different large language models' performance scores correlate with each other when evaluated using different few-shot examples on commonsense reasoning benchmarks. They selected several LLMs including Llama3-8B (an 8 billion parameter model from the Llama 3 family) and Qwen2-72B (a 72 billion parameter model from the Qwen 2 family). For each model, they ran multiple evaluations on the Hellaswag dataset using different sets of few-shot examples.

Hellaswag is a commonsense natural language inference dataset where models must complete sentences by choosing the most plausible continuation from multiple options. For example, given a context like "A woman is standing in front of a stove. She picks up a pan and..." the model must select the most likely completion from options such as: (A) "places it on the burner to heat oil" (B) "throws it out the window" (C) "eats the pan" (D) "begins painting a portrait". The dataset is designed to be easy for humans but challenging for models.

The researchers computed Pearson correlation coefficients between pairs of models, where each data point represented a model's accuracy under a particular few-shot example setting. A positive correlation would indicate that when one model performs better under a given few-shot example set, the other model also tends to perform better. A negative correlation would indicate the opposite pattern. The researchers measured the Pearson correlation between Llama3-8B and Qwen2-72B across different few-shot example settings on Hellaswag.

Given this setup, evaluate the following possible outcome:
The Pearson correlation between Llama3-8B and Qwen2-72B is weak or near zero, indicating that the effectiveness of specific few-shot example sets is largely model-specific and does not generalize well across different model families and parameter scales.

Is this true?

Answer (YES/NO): NO